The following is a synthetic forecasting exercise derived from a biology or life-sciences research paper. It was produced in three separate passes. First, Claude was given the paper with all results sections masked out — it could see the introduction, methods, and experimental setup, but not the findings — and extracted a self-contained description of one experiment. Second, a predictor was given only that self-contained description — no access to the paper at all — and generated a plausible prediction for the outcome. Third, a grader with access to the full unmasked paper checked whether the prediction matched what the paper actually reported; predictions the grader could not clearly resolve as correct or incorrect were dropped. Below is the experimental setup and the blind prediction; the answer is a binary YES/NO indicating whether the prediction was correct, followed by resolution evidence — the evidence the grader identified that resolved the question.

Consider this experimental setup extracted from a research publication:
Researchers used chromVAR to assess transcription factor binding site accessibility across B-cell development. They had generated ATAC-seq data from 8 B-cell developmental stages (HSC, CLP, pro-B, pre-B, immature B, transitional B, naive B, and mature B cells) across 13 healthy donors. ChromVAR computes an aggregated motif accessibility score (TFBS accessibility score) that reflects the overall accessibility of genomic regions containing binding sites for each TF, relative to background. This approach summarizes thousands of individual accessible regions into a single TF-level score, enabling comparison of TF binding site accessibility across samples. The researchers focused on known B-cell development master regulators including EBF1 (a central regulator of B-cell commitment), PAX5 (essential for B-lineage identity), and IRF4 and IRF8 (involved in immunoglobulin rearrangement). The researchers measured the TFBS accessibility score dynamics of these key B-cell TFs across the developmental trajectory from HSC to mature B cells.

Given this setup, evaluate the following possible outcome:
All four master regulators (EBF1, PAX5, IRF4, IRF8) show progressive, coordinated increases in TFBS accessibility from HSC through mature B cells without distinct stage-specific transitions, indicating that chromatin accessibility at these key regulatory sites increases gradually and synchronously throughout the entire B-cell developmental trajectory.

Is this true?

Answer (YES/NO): NO